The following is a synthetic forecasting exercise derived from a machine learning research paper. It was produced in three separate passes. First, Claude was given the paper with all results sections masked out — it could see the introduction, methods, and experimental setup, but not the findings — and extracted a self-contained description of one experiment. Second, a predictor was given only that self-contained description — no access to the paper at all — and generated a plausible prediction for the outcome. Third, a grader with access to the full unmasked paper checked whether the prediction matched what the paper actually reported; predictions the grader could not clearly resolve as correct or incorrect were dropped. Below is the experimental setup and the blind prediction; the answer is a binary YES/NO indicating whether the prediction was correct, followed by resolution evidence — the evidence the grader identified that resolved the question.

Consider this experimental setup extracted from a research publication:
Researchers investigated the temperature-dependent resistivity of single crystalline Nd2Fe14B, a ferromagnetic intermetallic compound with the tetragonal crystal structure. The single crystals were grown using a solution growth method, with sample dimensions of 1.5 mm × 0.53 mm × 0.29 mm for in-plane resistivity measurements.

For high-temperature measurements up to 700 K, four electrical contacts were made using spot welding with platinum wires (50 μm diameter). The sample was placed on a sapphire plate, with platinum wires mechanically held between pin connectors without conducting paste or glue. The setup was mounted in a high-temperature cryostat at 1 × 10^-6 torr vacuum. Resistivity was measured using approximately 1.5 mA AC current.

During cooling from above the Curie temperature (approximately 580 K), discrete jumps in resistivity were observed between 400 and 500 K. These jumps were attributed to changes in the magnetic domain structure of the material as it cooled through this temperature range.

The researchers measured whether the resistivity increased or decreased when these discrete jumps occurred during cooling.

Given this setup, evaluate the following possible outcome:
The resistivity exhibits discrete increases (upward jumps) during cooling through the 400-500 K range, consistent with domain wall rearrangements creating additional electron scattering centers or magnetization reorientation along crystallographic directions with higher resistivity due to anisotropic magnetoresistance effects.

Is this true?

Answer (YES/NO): YES